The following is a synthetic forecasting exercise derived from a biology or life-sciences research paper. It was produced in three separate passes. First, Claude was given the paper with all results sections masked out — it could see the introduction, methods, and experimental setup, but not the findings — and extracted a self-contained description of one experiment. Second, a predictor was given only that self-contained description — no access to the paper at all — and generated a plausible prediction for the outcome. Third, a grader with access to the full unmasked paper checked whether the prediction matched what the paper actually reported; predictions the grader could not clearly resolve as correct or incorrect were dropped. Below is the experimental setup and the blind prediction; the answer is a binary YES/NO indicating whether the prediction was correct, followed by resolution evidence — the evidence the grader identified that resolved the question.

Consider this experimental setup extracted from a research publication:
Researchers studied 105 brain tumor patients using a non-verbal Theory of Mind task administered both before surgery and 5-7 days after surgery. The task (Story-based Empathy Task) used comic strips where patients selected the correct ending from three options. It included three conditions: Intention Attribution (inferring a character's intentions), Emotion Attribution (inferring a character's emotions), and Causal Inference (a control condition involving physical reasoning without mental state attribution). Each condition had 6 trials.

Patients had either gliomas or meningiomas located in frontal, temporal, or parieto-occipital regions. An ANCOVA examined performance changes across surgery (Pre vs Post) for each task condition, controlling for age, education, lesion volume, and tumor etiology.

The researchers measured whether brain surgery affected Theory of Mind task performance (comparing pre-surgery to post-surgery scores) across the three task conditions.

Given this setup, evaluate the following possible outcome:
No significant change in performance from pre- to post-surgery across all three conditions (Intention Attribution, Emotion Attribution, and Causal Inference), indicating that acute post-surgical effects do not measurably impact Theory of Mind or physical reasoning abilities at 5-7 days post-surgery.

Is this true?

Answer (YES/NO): YES